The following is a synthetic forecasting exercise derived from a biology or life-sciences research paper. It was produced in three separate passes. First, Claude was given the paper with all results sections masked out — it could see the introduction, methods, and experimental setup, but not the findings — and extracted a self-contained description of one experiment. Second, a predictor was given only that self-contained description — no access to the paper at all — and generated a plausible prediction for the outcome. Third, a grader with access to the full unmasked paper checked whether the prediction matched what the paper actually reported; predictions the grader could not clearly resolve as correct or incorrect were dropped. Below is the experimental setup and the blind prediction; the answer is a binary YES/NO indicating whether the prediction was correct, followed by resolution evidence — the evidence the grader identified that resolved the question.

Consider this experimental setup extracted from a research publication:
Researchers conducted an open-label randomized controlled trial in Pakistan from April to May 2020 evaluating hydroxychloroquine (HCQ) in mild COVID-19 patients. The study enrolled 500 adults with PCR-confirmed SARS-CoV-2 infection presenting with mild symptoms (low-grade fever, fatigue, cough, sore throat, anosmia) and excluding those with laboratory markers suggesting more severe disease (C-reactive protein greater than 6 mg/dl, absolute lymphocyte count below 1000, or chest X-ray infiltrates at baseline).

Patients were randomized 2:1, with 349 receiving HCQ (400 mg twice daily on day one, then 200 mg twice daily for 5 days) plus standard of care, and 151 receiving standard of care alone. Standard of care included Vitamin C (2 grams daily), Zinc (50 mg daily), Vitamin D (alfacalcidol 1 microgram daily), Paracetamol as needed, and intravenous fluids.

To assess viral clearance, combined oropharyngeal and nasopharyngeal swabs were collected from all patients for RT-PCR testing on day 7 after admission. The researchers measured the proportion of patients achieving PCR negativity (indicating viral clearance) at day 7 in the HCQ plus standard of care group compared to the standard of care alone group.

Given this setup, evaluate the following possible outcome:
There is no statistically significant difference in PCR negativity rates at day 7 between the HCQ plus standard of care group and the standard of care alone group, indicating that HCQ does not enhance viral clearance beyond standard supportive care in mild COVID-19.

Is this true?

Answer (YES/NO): NO